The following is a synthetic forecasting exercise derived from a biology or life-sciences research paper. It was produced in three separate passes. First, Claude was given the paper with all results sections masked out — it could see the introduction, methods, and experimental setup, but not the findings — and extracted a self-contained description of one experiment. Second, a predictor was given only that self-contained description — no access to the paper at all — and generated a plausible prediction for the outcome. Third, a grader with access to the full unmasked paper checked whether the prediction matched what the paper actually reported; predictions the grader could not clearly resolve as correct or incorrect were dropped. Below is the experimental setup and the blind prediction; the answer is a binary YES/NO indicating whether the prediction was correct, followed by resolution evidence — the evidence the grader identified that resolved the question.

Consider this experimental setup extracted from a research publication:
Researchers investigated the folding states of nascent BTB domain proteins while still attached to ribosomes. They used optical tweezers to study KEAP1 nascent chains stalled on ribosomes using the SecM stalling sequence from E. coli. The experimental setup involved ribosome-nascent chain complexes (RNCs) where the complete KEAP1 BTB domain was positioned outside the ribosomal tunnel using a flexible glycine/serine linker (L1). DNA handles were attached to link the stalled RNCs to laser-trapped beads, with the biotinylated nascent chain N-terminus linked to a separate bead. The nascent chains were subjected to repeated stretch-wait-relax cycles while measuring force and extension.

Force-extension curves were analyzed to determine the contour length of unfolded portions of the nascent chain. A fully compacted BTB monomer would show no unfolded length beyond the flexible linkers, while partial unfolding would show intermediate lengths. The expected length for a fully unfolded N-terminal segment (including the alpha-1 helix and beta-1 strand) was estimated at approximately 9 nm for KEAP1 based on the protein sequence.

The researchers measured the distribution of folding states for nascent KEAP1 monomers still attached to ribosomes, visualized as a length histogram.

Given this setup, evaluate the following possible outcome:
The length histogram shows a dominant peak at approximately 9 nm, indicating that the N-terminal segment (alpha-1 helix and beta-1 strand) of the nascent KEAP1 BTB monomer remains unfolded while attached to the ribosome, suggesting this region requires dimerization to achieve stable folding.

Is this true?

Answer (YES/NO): NO